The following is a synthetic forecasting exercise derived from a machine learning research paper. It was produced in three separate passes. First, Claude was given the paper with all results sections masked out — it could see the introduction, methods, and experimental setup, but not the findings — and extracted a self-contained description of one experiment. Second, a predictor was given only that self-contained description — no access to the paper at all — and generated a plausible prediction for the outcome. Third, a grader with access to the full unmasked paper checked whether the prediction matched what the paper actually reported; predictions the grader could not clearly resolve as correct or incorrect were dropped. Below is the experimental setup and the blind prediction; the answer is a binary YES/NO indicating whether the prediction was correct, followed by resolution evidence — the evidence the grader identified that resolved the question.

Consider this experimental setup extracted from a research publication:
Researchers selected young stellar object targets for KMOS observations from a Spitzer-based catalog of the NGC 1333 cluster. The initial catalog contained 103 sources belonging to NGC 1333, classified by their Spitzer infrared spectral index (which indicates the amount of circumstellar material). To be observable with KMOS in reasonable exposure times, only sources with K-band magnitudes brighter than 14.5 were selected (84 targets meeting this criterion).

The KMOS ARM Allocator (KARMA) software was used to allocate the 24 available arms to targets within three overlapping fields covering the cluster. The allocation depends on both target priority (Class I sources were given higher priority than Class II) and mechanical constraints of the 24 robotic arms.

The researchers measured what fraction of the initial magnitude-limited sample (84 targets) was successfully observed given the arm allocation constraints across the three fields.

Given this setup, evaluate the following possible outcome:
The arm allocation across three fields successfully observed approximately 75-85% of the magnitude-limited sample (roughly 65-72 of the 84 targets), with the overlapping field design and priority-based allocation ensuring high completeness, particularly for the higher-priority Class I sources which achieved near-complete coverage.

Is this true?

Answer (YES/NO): NO